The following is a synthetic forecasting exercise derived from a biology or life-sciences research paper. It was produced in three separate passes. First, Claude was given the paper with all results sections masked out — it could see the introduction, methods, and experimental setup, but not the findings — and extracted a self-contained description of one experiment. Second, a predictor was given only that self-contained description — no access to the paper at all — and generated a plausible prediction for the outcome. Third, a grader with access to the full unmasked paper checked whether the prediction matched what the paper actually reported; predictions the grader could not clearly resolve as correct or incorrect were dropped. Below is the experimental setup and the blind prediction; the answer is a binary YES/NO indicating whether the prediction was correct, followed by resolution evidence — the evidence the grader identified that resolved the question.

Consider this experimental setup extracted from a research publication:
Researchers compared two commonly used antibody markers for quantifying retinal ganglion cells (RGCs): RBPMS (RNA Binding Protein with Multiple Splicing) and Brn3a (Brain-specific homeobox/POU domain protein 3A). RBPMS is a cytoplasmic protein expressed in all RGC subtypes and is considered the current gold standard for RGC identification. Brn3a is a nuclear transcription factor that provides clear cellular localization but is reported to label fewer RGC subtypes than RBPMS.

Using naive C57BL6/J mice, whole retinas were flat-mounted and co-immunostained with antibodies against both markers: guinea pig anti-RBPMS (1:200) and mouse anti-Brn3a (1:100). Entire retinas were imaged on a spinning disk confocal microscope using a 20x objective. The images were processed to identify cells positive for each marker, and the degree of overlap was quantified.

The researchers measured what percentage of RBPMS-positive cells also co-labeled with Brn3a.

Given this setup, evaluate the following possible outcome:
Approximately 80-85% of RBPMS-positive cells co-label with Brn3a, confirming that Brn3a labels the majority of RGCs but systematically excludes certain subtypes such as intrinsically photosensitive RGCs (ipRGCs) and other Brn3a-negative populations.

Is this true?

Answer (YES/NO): NO